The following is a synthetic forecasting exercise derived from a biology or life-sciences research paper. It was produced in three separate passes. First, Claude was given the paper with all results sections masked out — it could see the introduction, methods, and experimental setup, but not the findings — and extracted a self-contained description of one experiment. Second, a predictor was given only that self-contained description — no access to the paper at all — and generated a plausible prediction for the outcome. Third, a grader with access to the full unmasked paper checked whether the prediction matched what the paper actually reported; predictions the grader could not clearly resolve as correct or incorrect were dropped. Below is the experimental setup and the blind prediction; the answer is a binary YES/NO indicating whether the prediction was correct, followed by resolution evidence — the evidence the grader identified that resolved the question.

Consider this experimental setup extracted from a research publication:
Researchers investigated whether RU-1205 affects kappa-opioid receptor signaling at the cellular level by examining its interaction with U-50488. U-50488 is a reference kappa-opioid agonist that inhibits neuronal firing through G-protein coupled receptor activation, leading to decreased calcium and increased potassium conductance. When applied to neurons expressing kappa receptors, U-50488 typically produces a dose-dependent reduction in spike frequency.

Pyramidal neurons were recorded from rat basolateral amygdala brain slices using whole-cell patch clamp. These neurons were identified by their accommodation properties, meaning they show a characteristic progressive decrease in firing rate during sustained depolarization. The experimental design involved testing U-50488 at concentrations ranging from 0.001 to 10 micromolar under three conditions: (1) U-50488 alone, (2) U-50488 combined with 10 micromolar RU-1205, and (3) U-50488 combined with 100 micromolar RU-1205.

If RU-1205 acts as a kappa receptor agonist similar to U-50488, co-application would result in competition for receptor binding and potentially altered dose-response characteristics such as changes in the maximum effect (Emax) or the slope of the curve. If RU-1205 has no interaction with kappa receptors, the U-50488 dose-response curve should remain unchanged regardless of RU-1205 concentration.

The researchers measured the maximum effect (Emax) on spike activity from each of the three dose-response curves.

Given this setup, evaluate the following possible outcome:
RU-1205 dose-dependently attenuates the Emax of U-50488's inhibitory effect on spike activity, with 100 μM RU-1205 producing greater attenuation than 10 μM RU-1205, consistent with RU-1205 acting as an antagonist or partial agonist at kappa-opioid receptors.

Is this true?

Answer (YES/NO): NO